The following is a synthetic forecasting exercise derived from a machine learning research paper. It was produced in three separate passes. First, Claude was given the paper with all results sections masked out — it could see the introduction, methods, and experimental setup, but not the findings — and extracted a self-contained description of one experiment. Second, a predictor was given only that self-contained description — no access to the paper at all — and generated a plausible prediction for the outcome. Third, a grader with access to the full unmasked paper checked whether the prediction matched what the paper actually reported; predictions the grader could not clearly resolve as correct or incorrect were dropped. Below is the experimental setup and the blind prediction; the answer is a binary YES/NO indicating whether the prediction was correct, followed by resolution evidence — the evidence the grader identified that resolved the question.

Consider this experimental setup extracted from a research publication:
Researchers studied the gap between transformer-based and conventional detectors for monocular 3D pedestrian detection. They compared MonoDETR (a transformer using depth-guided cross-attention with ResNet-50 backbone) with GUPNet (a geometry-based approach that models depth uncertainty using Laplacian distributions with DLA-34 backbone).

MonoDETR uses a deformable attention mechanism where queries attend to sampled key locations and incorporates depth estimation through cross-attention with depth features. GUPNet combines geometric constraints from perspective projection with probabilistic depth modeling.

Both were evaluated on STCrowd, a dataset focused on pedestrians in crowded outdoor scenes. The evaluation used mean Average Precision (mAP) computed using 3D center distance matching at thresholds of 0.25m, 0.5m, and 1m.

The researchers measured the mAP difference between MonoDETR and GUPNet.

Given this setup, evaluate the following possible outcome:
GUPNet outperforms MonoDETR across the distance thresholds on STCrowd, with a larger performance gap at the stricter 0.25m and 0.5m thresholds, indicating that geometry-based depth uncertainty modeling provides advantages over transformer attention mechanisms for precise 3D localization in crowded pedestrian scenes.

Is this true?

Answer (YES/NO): NO